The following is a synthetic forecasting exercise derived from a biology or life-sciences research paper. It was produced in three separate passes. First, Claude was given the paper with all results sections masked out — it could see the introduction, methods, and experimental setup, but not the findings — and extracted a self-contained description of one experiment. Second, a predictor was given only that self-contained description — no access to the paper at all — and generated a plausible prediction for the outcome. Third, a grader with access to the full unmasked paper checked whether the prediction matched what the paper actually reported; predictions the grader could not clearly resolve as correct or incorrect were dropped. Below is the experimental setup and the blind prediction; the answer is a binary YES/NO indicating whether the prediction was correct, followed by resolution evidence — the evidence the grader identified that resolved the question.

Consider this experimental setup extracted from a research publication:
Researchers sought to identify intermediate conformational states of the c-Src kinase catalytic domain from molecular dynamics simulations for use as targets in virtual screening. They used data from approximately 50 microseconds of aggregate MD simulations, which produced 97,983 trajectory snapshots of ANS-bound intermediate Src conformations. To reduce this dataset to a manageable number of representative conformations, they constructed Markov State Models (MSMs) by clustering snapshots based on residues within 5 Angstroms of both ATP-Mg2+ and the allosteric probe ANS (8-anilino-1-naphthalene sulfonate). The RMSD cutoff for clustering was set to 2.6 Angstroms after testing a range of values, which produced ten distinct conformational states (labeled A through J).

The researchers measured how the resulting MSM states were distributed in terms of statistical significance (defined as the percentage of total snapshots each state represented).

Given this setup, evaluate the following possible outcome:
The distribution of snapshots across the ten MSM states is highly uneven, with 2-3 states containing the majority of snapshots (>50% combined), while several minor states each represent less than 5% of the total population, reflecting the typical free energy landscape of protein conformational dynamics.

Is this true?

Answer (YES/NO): YES